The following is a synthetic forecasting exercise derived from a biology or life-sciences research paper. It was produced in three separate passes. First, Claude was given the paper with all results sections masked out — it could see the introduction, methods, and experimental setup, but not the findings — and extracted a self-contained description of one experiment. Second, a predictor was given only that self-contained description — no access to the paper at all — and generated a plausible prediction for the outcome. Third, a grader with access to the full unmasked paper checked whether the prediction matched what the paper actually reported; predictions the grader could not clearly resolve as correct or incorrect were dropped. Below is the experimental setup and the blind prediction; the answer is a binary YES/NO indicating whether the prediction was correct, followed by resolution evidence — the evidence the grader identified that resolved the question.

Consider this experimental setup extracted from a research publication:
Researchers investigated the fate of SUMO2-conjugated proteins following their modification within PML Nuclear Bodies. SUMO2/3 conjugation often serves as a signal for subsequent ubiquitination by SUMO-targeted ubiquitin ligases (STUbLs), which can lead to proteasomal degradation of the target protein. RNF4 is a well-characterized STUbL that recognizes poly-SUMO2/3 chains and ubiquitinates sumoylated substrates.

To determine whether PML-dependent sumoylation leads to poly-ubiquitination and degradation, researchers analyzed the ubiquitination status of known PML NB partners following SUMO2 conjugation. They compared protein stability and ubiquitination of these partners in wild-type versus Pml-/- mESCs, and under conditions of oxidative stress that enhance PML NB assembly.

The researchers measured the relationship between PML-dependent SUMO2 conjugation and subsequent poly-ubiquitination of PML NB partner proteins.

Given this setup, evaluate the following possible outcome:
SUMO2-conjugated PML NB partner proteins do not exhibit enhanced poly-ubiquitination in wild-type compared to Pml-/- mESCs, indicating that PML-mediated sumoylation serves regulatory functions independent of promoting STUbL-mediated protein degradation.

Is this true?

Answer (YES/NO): NO